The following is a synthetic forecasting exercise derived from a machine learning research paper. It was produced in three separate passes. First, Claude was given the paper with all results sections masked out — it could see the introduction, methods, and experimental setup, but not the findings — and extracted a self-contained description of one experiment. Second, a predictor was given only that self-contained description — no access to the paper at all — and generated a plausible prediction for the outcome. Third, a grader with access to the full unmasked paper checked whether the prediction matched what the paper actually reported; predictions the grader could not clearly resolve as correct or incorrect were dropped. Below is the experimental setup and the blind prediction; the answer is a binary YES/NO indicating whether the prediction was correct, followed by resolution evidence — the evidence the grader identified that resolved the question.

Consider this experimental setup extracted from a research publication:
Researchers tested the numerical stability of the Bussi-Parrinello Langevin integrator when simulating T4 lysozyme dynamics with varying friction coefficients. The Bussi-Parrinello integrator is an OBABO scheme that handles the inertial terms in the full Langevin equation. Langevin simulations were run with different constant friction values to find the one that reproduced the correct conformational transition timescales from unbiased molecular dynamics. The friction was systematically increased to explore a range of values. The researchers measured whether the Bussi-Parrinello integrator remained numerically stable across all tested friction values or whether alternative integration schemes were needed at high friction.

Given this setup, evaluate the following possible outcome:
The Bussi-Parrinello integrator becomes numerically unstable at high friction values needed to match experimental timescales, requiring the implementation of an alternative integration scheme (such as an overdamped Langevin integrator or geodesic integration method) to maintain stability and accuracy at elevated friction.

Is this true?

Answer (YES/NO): YES